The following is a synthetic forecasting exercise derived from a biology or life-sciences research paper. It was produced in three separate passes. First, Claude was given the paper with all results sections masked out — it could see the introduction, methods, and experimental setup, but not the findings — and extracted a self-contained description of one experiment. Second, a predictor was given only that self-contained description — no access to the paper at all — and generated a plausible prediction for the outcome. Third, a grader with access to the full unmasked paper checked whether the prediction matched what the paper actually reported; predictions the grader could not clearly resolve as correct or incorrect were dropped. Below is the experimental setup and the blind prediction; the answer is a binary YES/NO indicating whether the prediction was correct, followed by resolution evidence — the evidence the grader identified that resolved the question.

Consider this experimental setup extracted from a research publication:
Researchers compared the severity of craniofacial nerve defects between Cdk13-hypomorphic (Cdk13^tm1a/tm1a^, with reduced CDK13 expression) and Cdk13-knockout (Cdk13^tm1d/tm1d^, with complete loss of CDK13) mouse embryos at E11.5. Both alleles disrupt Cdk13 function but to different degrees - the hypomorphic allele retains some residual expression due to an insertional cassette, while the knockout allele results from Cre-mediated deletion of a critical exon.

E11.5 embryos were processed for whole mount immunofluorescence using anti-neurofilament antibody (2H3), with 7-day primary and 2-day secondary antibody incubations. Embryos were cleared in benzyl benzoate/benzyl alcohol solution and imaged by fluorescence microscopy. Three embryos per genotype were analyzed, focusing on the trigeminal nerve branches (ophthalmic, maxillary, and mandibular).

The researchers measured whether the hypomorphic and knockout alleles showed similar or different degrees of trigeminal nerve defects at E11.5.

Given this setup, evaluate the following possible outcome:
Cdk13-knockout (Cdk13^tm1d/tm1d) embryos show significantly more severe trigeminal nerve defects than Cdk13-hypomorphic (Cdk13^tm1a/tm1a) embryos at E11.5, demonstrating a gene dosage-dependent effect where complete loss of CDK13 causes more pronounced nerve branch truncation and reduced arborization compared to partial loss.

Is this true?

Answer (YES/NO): YES